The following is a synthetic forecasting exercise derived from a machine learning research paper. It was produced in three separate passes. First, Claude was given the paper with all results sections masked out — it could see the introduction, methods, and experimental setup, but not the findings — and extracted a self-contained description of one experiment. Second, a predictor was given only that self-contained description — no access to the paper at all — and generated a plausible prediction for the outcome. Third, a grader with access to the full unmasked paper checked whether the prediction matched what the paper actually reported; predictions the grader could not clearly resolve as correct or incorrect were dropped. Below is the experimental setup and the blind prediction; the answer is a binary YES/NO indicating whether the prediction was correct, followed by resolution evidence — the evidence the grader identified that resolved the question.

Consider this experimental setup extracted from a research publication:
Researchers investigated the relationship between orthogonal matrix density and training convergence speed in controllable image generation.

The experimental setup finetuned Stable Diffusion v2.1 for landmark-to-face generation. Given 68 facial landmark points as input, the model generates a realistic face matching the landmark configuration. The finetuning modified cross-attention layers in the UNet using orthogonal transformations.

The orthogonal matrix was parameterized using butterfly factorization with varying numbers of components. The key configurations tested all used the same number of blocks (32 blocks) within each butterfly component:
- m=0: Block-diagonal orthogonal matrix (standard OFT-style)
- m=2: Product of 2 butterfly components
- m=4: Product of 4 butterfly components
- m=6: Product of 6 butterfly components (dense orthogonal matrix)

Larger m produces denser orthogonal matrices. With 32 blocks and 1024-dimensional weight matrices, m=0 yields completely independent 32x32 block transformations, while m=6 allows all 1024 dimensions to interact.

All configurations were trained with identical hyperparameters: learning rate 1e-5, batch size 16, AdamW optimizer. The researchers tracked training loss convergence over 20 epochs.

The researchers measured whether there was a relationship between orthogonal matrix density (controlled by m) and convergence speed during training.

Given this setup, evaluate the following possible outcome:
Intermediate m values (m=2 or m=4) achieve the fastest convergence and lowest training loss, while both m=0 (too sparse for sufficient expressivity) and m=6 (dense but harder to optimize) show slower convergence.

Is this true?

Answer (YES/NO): NO